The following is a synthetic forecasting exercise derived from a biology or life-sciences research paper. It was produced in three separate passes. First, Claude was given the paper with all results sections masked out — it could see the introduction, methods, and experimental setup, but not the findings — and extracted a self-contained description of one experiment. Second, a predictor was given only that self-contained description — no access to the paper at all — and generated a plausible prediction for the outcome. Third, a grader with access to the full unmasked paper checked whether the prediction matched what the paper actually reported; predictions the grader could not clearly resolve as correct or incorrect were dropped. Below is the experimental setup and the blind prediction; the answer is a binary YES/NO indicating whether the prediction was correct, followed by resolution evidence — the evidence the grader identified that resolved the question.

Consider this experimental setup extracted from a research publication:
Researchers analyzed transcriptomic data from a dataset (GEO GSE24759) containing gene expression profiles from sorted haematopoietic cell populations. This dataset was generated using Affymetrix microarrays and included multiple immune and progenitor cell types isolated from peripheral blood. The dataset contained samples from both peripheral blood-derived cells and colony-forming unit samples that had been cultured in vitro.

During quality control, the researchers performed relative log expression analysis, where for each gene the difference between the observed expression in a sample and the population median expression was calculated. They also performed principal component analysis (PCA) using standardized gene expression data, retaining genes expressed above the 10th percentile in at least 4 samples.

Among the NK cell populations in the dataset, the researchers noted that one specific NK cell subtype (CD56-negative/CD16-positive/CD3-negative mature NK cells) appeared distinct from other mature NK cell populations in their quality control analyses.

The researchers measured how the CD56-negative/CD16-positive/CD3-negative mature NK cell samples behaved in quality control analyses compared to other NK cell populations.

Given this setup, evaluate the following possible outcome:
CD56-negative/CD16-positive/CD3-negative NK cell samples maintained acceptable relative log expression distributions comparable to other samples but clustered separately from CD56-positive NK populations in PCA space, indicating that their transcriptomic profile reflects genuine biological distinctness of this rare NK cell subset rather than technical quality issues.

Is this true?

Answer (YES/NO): NO